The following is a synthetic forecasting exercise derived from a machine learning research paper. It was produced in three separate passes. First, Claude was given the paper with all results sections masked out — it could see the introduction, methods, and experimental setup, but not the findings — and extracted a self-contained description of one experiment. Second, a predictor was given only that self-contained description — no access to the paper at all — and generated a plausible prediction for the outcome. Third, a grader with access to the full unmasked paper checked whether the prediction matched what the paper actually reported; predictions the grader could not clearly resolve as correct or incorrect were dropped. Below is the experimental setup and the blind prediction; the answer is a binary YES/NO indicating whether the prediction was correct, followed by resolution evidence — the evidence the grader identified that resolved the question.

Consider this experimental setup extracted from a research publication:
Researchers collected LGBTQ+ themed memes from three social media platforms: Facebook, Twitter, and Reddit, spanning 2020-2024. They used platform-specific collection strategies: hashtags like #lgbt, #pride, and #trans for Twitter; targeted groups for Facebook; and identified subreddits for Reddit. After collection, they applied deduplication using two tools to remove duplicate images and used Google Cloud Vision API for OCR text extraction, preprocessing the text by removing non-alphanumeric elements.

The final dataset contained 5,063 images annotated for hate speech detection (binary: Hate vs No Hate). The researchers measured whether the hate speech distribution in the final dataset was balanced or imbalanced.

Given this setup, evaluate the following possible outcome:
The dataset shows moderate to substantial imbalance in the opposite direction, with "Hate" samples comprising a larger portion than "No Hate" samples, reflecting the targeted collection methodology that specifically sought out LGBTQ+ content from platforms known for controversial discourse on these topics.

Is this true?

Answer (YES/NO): NO